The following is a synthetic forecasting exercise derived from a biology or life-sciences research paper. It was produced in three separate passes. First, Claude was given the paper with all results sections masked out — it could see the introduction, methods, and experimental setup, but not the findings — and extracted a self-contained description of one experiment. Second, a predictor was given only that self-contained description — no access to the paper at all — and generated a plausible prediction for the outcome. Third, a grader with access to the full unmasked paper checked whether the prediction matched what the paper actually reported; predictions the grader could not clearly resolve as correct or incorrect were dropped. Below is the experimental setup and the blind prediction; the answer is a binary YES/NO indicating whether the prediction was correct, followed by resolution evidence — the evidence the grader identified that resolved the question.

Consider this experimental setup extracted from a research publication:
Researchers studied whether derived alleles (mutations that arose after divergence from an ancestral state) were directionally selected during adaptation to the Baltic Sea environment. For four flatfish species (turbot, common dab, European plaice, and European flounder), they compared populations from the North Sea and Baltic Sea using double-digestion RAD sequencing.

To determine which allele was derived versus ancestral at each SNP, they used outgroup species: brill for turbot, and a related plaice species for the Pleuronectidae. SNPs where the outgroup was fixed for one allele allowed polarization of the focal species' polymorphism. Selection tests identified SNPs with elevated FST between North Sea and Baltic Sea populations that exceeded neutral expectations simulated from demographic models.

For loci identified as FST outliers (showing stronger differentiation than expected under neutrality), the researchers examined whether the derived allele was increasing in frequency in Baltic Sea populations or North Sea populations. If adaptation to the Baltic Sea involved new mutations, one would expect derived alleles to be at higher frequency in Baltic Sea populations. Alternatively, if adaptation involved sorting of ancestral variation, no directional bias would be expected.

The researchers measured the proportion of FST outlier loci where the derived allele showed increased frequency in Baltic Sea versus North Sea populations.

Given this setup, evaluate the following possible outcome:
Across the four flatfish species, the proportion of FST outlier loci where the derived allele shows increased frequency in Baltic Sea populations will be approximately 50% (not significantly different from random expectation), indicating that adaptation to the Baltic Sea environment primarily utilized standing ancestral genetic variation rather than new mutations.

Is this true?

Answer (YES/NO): NO